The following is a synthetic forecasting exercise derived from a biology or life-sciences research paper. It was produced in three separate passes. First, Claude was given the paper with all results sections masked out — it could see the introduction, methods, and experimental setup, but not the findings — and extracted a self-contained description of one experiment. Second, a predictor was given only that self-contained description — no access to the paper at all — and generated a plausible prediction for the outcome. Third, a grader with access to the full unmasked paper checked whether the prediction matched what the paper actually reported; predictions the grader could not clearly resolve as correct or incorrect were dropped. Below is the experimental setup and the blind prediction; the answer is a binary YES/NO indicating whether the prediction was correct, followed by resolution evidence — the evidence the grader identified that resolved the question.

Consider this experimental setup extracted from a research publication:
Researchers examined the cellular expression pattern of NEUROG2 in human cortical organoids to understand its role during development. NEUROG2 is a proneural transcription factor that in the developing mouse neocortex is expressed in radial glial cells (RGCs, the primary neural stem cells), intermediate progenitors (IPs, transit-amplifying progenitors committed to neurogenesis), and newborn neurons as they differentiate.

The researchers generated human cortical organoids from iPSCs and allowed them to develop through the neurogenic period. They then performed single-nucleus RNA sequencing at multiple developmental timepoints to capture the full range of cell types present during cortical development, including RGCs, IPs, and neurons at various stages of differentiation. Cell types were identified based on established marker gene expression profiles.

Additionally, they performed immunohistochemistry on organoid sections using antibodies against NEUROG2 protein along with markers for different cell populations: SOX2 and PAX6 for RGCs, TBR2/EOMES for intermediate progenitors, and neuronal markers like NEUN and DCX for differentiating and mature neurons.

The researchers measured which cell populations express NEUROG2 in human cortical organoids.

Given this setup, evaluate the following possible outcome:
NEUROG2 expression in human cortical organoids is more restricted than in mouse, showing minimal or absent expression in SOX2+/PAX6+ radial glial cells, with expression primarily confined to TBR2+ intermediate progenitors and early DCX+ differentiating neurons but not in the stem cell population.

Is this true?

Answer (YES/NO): NO